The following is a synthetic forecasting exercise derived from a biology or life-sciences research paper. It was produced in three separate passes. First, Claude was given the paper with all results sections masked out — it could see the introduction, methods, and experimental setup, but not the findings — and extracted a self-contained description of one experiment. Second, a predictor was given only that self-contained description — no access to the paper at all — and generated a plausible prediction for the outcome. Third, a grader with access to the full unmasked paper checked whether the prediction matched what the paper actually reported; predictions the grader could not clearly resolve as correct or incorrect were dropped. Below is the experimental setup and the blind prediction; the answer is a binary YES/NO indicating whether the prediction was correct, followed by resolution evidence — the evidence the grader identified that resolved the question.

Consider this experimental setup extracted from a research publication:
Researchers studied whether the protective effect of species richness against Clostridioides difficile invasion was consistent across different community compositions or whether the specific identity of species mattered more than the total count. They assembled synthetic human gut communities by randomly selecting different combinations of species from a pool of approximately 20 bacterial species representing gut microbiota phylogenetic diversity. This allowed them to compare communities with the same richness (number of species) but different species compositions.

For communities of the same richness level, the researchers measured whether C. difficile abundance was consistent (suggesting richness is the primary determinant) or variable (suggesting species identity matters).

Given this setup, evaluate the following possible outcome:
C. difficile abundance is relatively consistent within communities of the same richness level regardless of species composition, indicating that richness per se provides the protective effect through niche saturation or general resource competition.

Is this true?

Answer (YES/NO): NO